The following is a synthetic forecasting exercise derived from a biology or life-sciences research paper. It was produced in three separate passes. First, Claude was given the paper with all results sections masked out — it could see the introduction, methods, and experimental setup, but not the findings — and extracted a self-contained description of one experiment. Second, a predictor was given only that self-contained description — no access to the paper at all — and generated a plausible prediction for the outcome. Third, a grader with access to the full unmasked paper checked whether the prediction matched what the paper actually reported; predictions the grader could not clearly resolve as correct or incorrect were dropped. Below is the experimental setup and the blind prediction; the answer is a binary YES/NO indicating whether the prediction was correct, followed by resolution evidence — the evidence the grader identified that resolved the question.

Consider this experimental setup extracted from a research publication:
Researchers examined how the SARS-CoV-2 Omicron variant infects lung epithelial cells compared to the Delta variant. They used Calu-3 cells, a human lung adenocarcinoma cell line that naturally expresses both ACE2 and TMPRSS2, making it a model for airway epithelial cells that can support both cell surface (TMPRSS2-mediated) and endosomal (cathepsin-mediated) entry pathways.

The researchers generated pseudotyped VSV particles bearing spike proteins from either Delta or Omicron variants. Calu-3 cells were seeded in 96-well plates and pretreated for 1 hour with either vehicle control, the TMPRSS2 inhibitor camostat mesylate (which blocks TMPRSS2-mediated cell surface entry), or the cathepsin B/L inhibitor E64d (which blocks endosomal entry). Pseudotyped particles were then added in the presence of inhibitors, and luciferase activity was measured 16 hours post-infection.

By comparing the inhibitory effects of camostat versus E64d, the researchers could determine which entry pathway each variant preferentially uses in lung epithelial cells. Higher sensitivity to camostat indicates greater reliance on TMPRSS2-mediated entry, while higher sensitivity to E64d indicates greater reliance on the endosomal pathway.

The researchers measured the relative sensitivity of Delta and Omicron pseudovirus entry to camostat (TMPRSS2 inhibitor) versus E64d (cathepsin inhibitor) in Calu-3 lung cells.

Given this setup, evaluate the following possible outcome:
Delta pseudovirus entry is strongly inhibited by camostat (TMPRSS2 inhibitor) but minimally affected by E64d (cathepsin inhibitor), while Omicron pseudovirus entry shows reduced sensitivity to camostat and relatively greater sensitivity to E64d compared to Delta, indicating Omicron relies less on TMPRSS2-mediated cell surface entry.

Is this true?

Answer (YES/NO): NO